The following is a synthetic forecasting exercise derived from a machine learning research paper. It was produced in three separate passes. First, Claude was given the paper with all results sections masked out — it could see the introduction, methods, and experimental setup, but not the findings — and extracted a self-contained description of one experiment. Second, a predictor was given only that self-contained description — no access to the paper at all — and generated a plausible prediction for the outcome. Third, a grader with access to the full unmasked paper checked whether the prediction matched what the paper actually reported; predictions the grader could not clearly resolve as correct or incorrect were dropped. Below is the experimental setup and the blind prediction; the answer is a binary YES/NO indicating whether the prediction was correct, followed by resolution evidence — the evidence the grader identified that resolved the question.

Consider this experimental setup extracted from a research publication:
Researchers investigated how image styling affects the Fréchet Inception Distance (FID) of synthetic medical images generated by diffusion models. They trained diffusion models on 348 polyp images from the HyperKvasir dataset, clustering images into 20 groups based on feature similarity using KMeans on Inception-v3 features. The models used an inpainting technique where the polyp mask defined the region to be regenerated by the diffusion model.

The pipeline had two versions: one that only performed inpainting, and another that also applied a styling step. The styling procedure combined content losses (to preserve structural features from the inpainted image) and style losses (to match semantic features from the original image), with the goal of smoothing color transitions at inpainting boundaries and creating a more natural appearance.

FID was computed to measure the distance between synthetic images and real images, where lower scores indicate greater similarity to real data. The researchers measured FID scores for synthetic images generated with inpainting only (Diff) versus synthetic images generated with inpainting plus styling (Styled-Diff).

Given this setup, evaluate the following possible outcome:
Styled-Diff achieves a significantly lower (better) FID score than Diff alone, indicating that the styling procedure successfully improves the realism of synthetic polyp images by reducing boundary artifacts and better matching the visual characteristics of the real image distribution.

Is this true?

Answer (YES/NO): NO